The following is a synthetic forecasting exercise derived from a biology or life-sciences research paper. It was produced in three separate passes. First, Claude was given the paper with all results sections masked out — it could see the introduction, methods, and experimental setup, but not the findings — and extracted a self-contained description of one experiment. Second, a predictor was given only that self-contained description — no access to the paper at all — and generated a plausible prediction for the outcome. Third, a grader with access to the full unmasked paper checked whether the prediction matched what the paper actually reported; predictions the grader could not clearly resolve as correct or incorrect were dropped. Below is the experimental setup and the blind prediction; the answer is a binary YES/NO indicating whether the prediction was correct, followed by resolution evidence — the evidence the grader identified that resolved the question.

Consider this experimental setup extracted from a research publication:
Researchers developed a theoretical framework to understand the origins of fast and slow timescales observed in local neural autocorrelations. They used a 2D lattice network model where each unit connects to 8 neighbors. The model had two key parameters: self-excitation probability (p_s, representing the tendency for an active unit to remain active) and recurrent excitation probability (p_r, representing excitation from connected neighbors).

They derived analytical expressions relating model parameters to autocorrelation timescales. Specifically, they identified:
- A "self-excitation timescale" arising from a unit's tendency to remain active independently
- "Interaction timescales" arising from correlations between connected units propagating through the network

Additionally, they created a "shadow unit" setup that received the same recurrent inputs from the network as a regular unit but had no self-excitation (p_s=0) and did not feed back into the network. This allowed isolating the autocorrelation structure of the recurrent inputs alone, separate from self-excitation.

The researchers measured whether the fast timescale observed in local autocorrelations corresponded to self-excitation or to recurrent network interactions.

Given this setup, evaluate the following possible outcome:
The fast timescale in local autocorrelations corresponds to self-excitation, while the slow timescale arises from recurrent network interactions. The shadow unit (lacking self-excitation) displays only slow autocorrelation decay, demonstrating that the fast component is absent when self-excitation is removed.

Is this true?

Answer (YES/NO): YES